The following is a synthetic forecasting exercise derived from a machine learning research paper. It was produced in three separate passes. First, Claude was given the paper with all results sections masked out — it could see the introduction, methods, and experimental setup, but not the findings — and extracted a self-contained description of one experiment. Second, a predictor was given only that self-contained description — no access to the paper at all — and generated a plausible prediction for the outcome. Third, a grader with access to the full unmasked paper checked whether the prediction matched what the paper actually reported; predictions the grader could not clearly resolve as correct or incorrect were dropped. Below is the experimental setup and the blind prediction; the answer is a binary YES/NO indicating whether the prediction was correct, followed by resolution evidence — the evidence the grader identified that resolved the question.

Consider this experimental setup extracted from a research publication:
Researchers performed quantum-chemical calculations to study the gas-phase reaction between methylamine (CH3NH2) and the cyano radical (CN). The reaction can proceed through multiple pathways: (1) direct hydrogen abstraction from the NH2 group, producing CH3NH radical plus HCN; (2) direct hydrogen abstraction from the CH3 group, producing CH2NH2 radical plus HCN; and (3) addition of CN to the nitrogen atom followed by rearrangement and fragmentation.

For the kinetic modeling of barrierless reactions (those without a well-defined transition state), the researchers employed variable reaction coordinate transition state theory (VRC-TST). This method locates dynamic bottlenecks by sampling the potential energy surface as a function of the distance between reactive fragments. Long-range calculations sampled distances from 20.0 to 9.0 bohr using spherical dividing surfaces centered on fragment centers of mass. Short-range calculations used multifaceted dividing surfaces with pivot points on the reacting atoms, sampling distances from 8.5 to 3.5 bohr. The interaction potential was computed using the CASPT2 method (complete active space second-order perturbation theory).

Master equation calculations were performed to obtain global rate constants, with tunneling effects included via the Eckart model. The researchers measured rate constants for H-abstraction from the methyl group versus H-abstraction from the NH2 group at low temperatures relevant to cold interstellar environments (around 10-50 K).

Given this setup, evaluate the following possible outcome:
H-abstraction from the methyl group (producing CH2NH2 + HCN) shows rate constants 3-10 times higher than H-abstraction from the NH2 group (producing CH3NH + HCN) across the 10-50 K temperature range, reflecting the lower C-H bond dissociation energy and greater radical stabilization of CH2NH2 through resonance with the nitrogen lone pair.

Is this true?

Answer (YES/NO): NO